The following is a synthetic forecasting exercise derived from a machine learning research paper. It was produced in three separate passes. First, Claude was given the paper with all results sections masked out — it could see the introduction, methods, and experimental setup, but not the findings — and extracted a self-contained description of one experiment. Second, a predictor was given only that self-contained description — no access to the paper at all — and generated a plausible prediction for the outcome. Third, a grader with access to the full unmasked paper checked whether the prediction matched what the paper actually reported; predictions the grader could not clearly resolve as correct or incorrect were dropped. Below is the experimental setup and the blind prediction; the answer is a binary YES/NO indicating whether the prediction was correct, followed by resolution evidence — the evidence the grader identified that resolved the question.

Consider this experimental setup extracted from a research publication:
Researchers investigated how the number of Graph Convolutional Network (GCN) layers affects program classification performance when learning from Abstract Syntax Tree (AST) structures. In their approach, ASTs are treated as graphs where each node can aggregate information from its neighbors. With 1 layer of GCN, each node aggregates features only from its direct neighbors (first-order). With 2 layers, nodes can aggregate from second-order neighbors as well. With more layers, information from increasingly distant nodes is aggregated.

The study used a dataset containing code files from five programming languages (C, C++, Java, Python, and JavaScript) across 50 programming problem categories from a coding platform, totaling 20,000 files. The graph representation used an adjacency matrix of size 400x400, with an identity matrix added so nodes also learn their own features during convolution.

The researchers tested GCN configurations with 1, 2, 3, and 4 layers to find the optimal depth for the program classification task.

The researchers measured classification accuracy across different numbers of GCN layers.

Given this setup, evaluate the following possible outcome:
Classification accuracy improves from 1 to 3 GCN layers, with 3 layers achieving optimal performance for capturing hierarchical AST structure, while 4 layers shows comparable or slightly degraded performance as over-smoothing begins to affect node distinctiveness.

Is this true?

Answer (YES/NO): NO